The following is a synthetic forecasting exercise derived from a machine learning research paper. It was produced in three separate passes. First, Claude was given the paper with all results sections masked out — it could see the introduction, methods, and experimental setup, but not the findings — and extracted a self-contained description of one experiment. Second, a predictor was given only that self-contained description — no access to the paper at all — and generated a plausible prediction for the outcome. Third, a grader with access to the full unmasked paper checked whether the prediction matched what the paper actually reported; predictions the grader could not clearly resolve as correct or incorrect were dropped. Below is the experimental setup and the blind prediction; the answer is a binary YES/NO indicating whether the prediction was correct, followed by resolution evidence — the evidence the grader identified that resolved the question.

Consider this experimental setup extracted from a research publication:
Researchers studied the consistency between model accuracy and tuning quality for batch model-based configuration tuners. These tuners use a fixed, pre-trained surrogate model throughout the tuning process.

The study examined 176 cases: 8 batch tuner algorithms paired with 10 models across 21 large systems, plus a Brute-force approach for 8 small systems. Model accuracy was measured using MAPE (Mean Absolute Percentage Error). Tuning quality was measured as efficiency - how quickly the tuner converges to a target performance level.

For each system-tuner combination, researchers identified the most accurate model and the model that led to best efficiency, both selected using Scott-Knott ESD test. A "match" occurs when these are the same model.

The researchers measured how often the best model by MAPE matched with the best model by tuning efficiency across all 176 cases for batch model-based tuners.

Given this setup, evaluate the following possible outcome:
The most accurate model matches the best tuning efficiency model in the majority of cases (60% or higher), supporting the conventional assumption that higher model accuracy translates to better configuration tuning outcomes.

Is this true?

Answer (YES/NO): NO